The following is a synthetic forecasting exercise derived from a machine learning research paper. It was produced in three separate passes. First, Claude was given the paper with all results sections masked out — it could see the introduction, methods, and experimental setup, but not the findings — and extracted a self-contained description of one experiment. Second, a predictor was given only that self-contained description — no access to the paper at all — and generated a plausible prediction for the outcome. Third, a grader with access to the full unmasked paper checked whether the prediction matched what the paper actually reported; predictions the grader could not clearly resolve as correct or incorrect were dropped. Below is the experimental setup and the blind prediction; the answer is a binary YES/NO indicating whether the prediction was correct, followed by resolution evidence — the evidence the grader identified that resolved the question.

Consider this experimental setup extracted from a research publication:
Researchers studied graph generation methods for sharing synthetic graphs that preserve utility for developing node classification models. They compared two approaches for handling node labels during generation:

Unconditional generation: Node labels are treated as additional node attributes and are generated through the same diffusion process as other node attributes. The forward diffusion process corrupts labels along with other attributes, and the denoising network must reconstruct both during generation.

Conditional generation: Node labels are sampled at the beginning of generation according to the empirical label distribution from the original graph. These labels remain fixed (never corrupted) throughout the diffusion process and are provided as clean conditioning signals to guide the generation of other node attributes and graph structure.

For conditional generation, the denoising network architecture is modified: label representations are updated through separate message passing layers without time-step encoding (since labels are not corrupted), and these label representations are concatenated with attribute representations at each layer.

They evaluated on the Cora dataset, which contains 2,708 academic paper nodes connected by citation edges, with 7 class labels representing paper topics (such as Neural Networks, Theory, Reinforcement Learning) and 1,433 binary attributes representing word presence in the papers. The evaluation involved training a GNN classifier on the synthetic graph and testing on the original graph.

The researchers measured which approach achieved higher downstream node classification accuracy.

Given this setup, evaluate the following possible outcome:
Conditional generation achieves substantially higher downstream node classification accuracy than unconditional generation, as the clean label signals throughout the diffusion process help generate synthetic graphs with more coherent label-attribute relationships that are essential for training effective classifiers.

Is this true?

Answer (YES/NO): NO